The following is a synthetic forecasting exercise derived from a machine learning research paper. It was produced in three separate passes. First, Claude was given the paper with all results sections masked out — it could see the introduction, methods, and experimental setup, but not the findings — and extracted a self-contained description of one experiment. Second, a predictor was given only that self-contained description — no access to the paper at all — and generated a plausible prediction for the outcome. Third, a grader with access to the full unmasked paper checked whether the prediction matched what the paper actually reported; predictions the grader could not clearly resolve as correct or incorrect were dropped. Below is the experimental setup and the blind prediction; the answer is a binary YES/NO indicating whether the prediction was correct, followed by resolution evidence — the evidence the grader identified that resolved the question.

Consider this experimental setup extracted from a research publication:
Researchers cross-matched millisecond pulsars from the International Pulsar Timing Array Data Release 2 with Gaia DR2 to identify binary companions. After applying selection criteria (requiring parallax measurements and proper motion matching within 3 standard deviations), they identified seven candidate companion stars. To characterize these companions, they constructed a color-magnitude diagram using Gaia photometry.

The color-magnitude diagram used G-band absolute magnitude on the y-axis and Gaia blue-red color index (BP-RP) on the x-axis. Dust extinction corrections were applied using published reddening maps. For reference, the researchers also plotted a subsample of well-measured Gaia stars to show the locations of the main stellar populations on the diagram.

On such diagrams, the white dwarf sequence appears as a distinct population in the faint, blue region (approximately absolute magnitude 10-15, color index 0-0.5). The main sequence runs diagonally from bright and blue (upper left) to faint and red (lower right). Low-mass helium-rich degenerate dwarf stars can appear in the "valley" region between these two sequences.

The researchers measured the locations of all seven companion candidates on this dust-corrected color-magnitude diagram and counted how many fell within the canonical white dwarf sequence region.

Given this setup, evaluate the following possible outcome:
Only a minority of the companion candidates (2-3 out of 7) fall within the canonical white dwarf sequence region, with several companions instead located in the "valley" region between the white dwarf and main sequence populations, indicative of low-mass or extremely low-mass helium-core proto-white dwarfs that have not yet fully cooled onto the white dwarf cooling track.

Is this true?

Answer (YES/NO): YES